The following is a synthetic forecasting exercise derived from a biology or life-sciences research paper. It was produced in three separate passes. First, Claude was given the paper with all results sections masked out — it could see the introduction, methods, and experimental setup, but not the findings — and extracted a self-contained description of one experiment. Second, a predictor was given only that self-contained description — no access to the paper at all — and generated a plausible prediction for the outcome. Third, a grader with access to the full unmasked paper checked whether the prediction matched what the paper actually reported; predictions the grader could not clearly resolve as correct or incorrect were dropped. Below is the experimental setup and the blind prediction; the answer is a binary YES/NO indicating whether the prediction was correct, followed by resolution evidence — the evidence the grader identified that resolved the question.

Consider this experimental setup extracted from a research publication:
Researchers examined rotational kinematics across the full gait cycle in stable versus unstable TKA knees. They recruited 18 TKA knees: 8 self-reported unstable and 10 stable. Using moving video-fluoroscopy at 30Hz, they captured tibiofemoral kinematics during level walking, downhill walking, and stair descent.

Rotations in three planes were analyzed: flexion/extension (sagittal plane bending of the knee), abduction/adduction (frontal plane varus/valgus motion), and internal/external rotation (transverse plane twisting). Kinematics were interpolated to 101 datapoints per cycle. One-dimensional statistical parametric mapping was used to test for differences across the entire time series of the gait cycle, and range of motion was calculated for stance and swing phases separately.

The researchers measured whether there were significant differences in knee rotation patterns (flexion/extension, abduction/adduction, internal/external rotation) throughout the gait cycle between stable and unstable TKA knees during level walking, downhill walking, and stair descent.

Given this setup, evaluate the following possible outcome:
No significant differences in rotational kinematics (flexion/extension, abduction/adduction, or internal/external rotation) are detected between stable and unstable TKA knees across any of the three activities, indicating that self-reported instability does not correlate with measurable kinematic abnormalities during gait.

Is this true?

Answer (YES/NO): NO